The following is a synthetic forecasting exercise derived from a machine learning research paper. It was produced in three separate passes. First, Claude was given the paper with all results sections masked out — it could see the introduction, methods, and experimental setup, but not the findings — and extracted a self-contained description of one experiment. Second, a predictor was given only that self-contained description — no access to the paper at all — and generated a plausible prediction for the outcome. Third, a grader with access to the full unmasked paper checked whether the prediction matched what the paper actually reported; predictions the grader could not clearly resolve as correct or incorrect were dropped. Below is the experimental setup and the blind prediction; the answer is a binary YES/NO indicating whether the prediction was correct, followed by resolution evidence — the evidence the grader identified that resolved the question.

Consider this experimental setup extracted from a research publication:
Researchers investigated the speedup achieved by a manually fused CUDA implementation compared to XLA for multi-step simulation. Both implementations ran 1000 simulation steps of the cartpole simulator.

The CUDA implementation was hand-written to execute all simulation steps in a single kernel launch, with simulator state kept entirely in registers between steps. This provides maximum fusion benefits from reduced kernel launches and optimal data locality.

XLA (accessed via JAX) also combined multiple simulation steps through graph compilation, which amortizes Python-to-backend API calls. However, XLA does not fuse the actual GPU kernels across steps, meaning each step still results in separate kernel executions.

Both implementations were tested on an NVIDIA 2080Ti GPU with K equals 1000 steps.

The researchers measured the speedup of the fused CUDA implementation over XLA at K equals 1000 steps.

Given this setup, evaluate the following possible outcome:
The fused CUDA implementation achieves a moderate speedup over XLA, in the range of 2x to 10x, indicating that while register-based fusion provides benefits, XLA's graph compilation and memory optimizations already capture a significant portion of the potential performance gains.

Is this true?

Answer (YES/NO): NO